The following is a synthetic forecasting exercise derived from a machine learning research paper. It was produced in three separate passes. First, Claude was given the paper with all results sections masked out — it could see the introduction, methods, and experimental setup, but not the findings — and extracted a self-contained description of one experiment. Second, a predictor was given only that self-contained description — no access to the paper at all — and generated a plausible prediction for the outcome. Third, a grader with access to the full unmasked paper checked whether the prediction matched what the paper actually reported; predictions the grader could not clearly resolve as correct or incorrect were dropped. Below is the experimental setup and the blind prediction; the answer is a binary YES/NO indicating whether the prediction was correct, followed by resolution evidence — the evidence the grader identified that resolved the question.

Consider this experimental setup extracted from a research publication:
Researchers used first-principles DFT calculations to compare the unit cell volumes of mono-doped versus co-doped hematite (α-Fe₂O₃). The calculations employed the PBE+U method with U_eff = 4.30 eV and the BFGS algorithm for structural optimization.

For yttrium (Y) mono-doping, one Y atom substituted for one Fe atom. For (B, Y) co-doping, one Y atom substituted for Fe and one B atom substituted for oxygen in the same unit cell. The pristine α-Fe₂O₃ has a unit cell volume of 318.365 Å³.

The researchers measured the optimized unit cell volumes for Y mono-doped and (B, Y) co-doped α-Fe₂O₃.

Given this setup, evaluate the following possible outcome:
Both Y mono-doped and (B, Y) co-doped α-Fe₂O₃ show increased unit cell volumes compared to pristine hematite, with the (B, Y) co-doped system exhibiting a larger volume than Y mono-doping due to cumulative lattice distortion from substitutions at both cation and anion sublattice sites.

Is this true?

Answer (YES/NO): NO